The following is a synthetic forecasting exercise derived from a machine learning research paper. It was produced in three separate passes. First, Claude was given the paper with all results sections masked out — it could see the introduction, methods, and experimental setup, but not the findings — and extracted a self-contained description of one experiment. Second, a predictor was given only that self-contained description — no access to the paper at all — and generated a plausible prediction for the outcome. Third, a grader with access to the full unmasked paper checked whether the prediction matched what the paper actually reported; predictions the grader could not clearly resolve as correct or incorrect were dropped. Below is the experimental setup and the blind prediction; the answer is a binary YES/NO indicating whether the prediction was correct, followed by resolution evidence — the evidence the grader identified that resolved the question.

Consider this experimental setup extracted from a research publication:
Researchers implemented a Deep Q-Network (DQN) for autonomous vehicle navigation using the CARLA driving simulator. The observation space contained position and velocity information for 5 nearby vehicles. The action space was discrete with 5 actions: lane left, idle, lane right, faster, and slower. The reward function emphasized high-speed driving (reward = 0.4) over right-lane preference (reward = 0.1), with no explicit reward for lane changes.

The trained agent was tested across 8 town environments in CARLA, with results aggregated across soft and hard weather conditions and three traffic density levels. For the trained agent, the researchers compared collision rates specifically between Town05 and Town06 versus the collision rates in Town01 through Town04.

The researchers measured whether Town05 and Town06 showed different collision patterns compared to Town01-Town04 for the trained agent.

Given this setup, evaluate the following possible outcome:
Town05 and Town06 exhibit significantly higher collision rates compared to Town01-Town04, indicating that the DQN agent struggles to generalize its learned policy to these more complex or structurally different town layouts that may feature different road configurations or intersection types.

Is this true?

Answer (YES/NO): NO